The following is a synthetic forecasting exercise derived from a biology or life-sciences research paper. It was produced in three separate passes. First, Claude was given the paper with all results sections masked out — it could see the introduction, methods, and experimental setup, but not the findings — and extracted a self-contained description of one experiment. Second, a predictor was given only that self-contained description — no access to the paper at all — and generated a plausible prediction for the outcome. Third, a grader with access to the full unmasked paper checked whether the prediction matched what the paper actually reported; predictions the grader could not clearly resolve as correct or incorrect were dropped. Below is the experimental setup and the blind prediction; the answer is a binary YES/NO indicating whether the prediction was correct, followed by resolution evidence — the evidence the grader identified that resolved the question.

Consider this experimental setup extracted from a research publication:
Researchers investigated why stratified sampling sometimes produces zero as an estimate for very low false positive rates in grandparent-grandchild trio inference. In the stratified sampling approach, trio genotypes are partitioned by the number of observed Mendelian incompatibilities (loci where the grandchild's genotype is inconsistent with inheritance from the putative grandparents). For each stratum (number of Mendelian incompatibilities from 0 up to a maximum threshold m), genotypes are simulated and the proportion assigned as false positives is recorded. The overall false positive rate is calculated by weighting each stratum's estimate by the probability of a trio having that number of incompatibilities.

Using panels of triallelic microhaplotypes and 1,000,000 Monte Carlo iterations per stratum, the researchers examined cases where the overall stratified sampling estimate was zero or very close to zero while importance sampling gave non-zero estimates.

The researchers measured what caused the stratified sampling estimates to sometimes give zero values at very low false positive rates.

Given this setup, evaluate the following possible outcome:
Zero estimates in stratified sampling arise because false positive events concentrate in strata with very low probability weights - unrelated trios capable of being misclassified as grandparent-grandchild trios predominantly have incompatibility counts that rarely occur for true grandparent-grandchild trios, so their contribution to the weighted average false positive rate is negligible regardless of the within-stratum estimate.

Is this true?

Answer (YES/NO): NO